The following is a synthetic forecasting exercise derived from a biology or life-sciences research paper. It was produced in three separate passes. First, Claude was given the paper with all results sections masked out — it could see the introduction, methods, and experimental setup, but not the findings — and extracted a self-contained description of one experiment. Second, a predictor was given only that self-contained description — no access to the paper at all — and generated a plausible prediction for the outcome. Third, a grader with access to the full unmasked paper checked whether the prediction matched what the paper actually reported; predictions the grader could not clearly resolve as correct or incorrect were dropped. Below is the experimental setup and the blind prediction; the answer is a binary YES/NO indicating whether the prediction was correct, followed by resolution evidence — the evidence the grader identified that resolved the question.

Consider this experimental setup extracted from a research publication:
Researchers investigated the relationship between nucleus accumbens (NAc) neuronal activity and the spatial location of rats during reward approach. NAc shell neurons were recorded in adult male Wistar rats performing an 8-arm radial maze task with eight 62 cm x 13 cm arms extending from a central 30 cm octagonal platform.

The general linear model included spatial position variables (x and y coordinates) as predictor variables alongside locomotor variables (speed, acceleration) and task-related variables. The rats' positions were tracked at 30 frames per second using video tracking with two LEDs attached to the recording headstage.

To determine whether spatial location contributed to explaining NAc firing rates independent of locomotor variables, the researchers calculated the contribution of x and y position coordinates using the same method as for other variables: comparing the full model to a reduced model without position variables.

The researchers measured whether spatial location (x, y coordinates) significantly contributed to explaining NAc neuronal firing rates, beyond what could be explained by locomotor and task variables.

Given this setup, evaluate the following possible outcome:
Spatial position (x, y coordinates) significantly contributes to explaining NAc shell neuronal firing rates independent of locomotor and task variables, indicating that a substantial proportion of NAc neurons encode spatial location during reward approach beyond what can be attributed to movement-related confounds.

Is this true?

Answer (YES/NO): NO